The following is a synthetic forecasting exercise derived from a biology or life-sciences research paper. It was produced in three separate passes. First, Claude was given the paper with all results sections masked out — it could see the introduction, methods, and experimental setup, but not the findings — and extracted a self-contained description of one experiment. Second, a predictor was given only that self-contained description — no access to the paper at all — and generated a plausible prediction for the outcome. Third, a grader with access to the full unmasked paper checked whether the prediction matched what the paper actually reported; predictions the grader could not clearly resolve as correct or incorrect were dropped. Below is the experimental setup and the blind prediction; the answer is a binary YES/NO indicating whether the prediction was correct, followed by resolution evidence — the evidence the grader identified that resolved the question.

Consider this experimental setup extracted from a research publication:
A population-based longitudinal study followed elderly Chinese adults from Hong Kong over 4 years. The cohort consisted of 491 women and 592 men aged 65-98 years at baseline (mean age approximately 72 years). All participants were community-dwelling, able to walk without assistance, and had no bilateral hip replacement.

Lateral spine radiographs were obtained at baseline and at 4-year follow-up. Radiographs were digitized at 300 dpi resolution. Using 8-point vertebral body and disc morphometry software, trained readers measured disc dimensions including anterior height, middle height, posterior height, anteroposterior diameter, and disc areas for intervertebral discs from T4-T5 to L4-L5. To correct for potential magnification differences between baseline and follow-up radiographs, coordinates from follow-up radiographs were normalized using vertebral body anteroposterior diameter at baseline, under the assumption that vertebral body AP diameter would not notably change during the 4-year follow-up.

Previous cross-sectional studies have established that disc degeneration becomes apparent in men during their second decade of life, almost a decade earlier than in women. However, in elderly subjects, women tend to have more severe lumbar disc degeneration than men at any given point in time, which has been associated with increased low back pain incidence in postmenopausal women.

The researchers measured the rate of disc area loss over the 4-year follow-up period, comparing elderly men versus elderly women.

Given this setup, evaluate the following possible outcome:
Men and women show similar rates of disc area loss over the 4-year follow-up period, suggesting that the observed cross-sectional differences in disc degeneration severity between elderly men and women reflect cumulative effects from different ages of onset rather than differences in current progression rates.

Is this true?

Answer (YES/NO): NO